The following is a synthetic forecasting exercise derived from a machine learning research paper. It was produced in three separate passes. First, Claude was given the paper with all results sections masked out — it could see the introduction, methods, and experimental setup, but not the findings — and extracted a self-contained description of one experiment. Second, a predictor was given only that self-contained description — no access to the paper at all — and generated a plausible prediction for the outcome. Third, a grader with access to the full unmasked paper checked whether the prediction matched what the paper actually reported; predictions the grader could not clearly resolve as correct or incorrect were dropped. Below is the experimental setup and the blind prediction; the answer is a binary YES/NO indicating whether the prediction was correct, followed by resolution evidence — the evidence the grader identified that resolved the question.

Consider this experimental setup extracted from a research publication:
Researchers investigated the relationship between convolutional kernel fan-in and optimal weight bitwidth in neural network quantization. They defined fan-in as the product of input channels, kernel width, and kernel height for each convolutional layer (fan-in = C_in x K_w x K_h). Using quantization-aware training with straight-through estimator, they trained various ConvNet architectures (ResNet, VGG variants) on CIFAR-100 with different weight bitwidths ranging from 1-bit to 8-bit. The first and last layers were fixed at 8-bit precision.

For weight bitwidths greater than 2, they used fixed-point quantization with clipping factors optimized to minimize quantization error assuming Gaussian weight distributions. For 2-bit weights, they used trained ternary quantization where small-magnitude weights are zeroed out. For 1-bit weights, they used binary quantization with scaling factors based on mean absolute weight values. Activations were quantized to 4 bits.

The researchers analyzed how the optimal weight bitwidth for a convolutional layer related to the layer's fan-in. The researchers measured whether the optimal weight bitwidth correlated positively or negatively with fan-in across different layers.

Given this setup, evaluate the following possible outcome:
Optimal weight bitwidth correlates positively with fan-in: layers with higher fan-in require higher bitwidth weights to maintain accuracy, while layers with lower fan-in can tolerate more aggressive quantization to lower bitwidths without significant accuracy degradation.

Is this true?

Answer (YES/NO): NO